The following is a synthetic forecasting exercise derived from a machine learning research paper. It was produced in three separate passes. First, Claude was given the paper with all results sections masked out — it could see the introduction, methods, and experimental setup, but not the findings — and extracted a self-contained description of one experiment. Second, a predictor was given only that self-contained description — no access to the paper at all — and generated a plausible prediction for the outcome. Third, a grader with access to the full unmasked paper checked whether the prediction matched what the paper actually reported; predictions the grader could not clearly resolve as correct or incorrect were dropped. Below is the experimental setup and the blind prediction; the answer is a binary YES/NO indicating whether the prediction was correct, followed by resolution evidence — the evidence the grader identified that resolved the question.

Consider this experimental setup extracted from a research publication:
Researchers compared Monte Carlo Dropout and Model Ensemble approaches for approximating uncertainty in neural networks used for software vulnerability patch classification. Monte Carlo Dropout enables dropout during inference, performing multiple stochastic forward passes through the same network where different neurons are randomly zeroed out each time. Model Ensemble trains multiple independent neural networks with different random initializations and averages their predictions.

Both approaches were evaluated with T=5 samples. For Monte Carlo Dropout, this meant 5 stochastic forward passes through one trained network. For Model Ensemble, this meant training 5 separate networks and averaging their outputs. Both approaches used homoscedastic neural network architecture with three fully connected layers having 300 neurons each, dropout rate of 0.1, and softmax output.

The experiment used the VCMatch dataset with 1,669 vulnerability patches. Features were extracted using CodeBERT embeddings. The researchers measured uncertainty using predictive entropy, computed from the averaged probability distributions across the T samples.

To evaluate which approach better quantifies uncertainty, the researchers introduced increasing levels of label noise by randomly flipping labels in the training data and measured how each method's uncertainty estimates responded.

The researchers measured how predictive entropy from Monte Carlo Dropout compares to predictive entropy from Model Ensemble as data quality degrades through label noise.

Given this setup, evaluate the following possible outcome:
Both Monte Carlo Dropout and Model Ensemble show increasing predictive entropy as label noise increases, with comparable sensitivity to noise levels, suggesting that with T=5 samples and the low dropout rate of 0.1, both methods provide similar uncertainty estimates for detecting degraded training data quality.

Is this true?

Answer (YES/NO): NO